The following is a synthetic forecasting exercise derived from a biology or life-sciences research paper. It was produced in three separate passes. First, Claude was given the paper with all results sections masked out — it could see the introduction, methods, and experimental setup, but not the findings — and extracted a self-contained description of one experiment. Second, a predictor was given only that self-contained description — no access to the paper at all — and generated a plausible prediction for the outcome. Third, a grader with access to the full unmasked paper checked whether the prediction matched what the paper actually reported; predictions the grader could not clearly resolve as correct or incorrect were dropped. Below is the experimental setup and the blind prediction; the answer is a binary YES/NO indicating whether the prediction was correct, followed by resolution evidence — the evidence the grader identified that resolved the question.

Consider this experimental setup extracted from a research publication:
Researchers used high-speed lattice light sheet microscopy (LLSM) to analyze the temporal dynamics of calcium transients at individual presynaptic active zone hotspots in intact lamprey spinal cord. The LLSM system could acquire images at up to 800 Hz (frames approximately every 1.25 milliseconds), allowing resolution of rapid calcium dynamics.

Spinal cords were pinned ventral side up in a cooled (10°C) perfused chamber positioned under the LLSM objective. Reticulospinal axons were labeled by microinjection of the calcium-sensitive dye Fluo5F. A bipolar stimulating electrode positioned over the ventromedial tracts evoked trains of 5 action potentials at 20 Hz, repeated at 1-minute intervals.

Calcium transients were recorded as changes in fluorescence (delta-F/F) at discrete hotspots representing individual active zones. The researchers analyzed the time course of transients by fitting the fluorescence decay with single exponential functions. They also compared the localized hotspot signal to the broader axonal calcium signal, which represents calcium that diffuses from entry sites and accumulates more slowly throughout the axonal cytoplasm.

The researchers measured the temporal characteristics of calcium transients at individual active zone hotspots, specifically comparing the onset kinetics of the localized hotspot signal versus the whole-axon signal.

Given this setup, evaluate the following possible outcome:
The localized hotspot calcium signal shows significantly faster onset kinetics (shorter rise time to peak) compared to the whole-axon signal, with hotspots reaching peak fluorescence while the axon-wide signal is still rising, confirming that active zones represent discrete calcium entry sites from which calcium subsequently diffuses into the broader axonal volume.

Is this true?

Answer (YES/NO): YES